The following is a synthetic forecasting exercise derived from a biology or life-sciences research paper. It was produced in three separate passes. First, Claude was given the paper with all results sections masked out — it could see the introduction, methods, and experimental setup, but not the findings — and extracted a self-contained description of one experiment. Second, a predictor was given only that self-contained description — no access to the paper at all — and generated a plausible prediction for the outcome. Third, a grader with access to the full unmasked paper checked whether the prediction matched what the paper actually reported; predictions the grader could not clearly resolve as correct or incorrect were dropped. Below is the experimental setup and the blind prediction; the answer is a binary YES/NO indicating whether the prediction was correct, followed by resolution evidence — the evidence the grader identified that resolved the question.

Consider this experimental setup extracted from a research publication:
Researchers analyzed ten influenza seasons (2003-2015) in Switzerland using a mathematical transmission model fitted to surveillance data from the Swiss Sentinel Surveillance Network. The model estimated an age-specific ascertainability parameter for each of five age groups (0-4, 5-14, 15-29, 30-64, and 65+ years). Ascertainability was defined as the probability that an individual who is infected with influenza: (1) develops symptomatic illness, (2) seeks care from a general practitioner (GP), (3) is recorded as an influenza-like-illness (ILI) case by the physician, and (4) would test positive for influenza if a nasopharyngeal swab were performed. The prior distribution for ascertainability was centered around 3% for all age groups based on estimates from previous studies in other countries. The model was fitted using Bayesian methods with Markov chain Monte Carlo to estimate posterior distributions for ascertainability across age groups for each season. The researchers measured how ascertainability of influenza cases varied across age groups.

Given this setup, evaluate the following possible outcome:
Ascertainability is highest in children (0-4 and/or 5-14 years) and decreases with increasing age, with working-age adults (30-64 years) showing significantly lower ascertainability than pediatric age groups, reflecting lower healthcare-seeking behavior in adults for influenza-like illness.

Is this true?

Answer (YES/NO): YES